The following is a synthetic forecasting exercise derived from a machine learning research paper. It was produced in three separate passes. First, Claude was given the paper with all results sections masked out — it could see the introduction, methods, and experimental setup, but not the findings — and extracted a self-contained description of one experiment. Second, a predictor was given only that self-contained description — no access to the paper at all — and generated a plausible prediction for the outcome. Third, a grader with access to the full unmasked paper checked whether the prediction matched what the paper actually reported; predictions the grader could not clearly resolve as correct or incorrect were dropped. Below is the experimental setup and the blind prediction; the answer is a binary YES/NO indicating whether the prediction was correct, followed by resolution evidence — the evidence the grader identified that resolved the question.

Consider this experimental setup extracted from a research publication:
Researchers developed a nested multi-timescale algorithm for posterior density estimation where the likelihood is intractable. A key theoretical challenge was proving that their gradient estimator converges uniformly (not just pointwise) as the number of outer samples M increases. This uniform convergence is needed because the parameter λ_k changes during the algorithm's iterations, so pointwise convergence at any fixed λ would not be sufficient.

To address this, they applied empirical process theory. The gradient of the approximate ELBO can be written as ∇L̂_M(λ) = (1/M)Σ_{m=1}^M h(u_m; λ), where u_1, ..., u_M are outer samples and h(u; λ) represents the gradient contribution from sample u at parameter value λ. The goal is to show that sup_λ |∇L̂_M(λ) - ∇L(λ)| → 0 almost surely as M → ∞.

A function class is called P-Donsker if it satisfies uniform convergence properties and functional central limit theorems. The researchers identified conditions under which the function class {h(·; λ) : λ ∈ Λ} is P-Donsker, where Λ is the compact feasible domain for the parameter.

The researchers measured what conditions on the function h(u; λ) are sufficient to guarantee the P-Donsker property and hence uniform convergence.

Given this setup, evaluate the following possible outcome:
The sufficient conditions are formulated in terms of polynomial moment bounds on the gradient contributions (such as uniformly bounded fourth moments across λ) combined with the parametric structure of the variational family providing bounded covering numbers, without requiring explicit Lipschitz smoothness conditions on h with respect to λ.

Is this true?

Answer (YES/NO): NO